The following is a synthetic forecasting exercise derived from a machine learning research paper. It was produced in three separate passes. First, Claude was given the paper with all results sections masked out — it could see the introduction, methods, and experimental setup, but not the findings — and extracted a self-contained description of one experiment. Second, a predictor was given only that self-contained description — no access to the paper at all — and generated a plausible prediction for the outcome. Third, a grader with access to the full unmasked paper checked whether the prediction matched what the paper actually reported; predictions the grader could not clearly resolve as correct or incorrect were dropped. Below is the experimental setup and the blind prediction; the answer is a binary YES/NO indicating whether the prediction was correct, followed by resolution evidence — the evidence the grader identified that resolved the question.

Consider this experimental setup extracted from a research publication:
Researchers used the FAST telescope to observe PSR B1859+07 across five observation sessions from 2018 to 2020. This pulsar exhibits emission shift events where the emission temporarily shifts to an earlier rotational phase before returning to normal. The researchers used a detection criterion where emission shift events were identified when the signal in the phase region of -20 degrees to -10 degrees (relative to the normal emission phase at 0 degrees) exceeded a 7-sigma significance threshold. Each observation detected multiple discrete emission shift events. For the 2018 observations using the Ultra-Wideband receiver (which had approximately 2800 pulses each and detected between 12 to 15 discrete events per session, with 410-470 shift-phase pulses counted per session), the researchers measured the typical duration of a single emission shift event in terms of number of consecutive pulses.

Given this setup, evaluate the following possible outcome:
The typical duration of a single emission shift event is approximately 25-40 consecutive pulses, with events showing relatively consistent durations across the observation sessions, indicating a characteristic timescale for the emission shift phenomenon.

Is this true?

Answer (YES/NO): NO